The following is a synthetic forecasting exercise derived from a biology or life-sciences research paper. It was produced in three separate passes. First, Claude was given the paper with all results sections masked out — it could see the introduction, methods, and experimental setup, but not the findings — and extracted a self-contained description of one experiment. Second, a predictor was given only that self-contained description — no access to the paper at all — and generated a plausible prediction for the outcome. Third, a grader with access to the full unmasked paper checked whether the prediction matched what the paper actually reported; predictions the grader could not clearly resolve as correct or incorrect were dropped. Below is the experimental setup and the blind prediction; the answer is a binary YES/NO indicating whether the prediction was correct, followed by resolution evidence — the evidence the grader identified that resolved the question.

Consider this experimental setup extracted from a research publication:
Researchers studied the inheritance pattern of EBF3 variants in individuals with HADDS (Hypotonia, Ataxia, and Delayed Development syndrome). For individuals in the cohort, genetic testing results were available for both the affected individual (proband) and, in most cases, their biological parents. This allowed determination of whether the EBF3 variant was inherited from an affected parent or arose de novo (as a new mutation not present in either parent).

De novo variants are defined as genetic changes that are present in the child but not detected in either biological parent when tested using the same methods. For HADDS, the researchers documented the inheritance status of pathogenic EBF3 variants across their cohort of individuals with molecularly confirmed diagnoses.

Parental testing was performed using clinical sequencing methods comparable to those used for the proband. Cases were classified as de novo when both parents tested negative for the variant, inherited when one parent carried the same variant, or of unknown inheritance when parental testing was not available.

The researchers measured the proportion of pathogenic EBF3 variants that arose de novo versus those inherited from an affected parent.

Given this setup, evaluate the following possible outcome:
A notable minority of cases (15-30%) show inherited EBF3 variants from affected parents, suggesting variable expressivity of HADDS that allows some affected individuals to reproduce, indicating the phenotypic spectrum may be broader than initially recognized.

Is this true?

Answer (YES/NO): NO